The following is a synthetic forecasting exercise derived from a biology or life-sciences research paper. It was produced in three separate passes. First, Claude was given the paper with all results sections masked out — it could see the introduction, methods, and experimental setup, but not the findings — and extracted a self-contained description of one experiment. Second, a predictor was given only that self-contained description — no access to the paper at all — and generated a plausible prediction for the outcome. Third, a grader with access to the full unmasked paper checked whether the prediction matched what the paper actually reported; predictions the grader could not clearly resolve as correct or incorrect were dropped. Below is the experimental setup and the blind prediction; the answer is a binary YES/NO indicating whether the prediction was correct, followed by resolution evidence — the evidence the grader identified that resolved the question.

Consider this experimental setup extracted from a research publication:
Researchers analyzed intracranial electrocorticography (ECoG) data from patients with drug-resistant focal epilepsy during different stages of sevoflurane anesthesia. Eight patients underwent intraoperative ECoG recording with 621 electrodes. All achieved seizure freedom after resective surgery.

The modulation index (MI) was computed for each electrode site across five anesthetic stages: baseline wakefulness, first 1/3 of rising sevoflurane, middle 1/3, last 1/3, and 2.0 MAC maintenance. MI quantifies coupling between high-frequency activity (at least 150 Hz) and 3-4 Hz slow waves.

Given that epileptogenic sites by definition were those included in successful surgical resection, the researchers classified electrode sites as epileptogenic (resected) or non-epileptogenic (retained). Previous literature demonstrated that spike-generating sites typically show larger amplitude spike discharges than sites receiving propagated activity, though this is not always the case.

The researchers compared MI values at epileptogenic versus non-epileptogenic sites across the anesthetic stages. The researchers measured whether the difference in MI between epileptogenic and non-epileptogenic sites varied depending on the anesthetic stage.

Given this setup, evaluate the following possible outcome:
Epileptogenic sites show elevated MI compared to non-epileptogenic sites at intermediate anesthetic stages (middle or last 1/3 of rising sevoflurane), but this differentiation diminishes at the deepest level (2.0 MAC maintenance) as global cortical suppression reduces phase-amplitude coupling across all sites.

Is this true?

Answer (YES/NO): NO